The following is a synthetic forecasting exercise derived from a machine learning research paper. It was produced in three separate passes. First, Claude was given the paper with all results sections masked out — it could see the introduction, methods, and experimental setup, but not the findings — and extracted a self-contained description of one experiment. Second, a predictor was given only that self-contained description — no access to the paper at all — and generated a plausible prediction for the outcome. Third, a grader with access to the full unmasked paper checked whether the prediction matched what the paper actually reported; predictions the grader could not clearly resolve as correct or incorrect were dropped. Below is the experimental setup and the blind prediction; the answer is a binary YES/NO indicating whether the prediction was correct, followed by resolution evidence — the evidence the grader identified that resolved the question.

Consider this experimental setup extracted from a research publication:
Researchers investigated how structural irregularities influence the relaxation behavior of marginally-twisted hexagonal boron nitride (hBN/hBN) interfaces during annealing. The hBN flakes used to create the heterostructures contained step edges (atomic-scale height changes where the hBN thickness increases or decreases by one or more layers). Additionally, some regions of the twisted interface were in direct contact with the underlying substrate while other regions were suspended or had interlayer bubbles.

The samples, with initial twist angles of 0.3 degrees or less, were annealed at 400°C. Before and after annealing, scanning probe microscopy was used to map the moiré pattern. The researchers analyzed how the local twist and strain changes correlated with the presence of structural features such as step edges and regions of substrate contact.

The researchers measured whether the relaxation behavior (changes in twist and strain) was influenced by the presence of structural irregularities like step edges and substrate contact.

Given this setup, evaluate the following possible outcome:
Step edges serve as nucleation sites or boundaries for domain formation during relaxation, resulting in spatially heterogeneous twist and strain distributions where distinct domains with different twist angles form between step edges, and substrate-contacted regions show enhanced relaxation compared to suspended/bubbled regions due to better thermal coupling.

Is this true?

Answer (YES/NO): NO